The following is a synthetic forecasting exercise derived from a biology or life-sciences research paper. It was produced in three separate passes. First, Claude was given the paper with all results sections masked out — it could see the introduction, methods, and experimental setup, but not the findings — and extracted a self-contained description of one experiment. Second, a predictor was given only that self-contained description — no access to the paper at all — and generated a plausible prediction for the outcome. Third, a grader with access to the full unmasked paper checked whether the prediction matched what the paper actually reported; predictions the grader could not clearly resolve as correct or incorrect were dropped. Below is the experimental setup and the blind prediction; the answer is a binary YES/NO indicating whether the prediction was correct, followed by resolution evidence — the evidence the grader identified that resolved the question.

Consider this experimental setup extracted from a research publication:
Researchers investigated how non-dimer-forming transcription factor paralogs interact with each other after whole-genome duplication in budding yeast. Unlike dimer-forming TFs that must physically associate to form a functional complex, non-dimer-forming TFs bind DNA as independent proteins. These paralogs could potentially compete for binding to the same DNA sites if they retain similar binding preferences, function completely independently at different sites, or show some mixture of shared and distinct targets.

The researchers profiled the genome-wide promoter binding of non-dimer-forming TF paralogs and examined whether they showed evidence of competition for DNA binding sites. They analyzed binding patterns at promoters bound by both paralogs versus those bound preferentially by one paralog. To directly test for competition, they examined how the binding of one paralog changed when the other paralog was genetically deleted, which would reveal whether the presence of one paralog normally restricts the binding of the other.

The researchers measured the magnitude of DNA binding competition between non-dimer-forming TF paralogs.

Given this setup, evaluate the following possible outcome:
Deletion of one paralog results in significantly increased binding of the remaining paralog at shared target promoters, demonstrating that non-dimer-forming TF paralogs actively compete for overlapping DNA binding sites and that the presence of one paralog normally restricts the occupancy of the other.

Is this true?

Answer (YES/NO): NO